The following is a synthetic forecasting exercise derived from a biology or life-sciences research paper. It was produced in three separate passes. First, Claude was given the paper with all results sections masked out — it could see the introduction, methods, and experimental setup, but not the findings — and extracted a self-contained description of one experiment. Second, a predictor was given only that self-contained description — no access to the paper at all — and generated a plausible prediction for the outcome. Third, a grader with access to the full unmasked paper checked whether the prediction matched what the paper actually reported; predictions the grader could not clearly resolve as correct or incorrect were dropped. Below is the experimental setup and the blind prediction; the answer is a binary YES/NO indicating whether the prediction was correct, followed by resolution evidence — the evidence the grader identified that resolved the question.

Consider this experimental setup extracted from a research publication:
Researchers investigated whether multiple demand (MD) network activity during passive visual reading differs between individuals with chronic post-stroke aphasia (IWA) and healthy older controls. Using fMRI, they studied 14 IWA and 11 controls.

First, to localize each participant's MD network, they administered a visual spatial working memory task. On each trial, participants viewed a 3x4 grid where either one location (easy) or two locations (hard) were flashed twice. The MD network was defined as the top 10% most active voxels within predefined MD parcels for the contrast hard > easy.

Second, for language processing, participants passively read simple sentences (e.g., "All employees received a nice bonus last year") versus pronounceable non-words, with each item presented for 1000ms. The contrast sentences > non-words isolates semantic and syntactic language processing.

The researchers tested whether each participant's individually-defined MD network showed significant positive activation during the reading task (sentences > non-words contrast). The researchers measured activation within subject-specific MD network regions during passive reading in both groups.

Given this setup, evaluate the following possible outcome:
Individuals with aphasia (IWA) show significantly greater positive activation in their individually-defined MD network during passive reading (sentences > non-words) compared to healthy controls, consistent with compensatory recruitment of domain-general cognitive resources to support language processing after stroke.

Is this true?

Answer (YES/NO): NO